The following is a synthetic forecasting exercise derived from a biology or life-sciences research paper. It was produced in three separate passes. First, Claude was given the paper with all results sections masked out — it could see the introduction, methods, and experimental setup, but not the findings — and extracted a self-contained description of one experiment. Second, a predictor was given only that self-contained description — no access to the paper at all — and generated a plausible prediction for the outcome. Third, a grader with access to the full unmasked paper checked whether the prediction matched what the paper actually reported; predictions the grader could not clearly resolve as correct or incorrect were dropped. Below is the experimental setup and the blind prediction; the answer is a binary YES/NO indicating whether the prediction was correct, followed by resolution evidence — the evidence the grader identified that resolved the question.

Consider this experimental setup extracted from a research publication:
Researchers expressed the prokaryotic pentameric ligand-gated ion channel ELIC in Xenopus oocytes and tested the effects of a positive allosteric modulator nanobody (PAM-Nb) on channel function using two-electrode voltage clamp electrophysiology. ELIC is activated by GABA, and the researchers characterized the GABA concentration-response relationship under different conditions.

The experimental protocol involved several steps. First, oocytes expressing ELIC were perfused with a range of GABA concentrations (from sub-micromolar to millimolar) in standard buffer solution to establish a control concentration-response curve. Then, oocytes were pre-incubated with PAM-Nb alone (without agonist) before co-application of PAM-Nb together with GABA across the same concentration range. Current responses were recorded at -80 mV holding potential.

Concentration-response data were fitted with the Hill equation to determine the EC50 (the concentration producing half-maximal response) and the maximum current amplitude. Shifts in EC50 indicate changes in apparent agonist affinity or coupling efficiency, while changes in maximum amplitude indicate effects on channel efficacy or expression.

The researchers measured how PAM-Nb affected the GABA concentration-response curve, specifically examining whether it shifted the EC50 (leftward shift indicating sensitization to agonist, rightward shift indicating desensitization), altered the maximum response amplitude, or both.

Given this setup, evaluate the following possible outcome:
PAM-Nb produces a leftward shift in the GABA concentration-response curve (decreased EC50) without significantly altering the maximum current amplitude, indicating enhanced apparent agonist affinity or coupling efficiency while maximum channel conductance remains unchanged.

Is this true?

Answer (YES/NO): NO